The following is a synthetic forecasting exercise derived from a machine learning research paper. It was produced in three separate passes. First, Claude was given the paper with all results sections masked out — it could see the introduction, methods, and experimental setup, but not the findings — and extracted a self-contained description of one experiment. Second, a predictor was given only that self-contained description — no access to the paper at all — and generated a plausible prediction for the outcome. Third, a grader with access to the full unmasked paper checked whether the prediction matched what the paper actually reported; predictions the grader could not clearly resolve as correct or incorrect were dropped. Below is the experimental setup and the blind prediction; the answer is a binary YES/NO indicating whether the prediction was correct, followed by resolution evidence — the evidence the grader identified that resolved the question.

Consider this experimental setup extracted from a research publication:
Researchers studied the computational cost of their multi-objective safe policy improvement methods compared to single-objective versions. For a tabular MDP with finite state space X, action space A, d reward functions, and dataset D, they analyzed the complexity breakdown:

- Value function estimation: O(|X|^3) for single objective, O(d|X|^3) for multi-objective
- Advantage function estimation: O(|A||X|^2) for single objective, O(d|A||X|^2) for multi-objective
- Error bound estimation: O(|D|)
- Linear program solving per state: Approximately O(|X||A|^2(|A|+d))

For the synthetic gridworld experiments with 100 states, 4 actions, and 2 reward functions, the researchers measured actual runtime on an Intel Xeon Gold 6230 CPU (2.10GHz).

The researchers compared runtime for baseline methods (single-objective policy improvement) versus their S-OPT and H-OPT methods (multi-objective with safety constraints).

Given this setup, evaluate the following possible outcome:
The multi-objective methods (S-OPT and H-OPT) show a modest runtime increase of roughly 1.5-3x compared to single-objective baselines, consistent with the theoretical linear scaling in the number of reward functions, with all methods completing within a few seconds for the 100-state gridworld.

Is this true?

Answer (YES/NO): YES